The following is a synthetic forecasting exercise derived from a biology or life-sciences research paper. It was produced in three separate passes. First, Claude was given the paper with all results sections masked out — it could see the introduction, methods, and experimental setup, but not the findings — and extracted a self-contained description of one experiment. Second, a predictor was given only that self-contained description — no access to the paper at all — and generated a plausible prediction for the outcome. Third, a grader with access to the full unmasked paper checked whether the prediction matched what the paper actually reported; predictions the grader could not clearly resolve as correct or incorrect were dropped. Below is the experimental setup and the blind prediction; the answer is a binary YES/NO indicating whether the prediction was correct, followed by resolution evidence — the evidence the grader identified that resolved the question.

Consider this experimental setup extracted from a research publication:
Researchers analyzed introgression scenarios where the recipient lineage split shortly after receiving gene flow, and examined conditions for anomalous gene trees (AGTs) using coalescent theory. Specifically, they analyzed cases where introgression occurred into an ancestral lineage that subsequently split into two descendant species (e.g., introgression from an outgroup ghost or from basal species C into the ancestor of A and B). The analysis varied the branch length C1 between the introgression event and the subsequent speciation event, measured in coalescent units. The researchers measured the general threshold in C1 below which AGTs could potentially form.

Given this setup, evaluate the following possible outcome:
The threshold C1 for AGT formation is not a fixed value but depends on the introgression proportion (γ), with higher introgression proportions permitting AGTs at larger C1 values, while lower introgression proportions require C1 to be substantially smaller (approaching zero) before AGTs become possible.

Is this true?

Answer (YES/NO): NO